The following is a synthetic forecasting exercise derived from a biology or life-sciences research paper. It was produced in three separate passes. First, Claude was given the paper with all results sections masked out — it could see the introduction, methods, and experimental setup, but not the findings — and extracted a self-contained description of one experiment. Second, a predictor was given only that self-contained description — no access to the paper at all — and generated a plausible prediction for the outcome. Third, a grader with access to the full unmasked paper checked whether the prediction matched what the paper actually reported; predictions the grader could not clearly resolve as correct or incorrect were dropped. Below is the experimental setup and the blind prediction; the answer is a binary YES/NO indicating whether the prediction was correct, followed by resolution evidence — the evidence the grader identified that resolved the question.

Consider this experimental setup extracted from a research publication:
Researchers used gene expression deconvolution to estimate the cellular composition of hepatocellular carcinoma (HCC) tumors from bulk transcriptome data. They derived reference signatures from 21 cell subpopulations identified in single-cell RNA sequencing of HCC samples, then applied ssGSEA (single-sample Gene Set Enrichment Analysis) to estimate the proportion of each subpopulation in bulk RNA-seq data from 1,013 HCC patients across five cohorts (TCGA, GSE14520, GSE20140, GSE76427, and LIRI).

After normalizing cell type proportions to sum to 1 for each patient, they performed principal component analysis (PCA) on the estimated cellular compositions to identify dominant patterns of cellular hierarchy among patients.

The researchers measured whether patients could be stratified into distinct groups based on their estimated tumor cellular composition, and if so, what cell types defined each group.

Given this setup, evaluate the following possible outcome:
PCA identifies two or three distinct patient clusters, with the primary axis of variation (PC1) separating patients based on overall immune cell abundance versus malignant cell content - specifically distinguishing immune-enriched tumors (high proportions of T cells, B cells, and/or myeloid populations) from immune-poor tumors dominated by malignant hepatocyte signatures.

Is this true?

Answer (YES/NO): NO